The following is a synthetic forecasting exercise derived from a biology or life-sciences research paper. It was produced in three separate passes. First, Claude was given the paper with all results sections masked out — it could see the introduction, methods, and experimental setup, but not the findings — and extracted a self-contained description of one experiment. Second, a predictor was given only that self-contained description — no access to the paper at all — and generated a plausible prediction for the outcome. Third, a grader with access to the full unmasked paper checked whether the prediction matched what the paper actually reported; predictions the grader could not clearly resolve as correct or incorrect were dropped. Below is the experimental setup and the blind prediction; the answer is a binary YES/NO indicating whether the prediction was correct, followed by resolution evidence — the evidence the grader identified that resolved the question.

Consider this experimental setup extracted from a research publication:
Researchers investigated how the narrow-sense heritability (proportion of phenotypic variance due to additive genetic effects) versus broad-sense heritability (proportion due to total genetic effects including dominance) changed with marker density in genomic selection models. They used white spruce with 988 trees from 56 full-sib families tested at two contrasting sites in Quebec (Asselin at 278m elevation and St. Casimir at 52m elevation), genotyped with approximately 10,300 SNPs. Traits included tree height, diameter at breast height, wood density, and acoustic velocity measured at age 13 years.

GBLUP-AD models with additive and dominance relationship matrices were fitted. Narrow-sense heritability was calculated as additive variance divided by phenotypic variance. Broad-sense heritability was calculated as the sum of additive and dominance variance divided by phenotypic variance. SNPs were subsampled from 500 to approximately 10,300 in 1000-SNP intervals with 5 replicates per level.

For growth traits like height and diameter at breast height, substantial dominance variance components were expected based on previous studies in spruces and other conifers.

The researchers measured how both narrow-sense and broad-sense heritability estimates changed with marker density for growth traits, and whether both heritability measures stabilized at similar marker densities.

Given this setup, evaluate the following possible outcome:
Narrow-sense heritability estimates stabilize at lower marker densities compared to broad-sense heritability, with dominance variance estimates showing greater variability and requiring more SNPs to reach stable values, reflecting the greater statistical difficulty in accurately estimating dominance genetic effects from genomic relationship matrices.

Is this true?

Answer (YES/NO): NO